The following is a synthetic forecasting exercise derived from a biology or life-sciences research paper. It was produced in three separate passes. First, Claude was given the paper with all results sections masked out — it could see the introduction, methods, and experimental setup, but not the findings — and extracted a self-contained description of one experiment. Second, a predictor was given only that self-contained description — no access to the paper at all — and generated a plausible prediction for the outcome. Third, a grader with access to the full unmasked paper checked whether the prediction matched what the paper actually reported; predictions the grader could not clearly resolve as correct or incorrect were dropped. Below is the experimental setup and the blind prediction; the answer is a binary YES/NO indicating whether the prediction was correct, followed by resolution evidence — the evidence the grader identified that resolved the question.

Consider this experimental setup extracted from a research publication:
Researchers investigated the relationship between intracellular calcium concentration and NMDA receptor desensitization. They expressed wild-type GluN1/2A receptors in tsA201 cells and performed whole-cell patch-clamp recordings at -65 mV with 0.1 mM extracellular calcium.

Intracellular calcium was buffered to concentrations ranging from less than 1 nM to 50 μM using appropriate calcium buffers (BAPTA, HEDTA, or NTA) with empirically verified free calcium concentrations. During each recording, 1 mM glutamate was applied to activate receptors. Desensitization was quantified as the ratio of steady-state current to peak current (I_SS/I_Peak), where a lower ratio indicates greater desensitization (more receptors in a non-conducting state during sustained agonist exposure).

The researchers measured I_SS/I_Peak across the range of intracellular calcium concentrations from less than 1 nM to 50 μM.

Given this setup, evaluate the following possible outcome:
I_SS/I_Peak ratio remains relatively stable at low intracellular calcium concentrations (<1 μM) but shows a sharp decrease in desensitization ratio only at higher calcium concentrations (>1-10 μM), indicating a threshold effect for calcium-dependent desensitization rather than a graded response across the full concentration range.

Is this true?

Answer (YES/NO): NO